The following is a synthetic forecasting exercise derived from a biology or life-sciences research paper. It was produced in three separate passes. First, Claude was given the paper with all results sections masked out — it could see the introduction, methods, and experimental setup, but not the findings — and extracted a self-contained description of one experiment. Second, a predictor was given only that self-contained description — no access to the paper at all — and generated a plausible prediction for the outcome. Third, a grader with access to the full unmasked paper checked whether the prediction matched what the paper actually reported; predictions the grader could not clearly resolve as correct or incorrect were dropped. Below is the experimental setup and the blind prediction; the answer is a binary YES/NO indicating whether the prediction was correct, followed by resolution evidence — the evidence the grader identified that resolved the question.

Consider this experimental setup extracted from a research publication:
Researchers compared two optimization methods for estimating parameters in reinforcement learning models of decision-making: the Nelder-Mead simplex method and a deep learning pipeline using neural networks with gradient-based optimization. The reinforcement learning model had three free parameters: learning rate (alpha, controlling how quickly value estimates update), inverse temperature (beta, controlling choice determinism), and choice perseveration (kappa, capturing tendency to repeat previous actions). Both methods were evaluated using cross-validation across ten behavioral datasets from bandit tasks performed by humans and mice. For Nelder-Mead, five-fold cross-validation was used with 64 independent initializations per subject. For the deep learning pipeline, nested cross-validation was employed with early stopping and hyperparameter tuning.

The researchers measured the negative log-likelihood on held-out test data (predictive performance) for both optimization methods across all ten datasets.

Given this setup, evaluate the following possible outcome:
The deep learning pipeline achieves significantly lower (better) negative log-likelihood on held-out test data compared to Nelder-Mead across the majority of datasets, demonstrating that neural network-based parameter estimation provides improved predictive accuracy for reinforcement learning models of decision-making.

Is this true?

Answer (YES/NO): NO